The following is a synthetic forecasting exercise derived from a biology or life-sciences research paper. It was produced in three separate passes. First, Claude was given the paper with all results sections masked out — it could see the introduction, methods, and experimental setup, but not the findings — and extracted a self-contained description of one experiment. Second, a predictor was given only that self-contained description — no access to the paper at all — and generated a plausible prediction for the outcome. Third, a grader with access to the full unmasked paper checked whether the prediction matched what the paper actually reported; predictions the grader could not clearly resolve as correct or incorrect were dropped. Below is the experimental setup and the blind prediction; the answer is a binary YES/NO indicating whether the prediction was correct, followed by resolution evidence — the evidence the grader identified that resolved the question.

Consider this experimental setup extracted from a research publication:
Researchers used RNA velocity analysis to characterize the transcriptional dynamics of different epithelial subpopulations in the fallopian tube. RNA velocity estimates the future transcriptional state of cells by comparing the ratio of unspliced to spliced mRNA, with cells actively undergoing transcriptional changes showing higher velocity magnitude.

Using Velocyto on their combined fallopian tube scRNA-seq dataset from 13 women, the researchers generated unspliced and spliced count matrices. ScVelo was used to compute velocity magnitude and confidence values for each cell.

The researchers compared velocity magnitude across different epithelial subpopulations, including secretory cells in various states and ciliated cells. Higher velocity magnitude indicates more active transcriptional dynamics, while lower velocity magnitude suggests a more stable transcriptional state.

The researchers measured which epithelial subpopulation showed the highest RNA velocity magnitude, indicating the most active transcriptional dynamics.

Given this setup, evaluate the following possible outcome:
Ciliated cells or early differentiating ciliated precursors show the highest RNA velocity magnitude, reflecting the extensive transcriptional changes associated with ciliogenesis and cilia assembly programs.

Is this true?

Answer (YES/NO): NO